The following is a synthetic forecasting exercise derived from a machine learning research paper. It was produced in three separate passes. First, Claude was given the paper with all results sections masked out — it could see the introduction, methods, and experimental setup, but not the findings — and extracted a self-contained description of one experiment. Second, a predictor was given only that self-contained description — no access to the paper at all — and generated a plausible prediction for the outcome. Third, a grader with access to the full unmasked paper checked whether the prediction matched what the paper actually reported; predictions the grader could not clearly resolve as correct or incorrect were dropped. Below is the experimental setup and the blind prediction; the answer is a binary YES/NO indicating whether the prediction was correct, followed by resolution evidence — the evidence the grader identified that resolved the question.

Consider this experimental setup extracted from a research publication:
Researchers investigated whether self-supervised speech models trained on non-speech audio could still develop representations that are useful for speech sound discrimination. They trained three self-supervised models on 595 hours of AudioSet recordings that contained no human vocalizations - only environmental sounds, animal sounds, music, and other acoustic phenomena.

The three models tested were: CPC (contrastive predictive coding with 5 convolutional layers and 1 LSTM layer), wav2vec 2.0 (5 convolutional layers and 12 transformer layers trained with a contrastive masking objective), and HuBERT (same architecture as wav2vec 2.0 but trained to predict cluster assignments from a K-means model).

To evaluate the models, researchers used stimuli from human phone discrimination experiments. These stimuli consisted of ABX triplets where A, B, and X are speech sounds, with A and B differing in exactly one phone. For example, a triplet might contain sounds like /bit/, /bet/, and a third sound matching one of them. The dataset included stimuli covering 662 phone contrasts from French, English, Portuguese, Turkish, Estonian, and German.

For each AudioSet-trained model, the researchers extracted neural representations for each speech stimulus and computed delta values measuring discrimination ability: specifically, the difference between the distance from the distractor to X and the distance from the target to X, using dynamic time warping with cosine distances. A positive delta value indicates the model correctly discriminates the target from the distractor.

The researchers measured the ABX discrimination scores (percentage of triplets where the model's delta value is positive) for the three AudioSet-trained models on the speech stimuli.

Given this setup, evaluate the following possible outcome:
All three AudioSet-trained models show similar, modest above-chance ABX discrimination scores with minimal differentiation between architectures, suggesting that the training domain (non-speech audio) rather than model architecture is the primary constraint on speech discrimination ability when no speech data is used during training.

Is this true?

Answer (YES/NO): YES